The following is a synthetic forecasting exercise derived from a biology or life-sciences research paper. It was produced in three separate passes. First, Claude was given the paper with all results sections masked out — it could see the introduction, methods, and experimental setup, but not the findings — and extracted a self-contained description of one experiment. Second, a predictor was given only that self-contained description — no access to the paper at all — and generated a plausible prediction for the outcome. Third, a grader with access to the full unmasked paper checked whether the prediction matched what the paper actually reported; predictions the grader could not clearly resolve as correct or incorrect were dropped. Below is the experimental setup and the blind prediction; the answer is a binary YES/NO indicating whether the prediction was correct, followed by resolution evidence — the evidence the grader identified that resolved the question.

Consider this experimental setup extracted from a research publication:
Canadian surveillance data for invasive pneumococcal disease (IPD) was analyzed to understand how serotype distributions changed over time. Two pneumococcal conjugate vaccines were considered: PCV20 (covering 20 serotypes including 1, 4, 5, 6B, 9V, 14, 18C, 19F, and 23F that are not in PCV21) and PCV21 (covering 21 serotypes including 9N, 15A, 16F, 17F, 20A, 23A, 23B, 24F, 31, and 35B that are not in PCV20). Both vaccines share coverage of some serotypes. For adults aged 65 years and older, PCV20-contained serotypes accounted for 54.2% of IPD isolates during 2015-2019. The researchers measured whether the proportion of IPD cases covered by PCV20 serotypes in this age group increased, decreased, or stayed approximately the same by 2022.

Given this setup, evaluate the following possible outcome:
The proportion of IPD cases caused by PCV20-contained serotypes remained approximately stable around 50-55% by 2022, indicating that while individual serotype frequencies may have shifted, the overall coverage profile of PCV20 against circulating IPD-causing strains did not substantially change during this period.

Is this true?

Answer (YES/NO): NO